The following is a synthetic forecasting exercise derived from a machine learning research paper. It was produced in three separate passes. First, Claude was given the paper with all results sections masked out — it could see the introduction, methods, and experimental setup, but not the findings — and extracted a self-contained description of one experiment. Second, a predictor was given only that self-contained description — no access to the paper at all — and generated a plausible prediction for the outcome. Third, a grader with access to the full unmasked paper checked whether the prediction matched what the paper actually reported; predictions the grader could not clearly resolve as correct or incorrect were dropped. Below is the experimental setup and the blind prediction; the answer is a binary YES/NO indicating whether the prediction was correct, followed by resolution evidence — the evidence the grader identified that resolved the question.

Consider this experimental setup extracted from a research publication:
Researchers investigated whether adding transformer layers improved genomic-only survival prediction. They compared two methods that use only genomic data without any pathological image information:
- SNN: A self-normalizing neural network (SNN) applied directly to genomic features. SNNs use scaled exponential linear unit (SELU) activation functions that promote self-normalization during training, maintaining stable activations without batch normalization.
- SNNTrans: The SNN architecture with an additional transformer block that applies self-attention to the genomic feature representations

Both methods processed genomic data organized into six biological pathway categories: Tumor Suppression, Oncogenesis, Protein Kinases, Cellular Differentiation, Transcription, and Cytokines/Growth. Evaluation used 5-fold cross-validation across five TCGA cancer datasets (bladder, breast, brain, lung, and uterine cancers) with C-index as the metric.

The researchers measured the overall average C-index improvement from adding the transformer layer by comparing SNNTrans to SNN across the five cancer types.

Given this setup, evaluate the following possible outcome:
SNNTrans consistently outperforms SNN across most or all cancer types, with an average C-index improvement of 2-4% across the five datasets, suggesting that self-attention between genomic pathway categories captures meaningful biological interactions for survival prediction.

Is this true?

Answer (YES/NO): NO